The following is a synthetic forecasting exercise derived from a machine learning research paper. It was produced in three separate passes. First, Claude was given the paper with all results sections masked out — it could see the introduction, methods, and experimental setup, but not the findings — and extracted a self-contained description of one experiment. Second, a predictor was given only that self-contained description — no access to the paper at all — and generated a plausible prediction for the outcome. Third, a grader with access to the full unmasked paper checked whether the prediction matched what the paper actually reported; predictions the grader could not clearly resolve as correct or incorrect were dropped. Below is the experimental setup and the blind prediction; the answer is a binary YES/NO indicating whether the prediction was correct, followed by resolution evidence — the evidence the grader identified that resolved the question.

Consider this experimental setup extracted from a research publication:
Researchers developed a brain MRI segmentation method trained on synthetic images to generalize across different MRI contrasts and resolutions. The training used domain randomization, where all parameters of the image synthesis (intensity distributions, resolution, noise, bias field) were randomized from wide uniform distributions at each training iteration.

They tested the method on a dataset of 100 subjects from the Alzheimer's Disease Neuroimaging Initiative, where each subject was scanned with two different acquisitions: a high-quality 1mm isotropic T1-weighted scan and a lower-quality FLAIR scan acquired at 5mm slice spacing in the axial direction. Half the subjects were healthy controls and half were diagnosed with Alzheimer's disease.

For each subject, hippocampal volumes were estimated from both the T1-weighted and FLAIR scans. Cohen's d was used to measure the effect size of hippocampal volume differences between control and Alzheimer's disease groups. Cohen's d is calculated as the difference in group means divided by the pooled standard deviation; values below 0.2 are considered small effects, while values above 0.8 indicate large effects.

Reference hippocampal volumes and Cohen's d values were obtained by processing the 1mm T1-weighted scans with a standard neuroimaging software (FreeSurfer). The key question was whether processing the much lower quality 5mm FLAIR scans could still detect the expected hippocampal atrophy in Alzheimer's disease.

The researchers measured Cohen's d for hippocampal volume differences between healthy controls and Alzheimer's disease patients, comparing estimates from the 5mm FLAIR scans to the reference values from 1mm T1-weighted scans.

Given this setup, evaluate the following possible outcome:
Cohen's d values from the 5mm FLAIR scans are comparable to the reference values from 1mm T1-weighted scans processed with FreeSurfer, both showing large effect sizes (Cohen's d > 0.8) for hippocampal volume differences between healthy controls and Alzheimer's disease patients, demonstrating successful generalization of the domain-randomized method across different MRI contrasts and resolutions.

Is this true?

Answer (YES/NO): YES